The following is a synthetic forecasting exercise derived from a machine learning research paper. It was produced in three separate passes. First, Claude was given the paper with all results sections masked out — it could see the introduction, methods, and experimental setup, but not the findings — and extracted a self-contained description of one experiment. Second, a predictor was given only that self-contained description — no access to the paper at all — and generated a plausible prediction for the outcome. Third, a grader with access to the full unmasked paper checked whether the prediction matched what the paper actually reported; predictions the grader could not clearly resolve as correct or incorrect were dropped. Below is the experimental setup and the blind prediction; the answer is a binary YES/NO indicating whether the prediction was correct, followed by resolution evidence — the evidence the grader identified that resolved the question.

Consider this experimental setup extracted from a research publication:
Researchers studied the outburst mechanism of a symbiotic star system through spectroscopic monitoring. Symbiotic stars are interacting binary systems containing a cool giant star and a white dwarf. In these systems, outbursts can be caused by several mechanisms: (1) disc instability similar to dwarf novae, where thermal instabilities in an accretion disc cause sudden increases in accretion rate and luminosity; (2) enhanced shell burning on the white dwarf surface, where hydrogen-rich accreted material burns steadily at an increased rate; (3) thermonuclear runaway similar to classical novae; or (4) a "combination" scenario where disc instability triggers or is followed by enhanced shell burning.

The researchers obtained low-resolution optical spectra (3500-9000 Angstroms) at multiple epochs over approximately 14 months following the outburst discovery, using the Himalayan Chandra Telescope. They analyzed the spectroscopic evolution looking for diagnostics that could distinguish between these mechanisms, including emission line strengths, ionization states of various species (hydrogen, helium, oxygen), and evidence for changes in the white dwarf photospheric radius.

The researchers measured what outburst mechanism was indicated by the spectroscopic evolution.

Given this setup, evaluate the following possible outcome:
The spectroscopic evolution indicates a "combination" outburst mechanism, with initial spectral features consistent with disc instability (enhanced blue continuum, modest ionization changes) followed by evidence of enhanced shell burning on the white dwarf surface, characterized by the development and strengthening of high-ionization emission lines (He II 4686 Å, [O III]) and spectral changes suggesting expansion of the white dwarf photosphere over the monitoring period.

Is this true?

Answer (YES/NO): YES